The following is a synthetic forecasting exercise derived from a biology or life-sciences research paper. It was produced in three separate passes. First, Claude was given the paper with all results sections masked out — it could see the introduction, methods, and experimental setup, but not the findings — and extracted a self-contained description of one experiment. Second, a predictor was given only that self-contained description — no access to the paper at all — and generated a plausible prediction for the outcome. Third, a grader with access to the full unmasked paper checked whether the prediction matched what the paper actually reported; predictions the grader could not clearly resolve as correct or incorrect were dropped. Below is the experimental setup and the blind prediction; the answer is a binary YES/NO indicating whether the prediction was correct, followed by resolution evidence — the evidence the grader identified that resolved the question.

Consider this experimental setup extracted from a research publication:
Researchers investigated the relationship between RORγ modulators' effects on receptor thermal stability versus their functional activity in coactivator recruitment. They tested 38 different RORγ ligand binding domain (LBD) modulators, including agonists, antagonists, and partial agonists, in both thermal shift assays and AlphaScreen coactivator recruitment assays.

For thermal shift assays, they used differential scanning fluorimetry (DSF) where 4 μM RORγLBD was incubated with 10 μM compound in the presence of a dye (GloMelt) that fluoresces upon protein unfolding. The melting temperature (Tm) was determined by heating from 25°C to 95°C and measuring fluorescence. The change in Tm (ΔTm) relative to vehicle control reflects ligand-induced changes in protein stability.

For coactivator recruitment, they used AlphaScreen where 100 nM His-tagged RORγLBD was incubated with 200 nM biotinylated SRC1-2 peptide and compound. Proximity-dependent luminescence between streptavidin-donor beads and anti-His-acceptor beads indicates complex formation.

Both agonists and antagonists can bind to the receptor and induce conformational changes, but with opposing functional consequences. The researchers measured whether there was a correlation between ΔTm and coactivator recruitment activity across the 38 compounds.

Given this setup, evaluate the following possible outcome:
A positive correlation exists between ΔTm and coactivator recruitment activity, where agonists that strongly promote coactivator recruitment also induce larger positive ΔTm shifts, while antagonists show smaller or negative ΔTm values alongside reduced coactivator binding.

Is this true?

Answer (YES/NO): NO